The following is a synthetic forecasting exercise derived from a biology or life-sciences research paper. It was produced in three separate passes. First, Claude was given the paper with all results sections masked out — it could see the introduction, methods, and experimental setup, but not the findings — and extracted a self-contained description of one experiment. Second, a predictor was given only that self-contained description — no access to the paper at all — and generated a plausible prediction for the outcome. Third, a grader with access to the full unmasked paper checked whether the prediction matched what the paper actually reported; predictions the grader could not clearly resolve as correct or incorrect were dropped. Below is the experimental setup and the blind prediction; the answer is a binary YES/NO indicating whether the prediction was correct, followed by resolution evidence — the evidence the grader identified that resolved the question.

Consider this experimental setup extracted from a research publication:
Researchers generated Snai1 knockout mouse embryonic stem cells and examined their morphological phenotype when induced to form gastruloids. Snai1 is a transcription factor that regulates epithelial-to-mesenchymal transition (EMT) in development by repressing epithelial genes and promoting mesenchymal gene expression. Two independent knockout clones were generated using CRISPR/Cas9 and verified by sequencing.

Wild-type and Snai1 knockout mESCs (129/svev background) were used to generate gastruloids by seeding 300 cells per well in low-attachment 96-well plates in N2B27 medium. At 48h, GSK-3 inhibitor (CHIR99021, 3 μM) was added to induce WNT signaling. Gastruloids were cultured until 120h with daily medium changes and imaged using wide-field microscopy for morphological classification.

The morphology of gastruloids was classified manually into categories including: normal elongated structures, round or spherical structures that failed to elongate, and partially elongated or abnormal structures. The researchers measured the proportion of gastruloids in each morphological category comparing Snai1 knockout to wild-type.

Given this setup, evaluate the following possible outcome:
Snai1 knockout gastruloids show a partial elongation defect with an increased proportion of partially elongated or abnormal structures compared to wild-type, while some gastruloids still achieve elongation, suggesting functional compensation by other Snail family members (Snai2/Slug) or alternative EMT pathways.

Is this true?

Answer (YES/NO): YES